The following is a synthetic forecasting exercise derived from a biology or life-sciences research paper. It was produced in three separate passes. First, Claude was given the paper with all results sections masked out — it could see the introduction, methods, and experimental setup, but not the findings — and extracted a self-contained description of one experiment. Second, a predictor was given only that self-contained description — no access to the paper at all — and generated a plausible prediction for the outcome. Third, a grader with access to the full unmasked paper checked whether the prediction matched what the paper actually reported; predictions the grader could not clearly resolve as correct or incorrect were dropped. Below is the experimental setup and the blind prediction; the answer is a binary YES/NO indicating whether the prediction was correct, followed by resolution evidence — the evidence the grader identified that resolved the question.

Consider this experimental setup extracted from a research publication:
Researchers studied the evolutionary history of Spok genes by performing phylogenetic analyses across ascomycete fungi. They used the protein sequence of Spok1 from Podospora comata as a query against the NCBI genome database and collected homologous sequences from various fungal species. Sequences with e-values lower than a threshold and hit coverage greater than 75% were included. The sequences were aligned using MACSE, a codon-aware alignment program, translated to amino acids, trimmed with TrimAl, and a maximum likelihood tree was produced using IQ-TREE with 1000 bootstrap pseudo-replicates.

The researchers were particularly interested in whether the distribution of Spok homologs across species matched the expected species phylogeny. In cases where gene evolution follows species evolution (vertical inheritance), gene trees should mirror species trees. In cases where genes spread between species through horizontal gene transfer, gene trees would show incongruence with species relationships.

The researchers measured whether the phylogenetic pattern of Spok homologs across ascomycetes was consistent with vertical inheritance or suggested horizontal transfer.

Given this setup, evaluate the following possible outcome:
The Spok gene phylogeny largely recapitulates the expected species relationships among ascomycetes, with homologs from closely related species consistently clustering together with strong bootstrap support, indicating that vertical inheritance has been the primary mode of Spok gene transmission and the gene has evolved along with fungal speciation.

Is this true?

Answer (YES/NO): NO